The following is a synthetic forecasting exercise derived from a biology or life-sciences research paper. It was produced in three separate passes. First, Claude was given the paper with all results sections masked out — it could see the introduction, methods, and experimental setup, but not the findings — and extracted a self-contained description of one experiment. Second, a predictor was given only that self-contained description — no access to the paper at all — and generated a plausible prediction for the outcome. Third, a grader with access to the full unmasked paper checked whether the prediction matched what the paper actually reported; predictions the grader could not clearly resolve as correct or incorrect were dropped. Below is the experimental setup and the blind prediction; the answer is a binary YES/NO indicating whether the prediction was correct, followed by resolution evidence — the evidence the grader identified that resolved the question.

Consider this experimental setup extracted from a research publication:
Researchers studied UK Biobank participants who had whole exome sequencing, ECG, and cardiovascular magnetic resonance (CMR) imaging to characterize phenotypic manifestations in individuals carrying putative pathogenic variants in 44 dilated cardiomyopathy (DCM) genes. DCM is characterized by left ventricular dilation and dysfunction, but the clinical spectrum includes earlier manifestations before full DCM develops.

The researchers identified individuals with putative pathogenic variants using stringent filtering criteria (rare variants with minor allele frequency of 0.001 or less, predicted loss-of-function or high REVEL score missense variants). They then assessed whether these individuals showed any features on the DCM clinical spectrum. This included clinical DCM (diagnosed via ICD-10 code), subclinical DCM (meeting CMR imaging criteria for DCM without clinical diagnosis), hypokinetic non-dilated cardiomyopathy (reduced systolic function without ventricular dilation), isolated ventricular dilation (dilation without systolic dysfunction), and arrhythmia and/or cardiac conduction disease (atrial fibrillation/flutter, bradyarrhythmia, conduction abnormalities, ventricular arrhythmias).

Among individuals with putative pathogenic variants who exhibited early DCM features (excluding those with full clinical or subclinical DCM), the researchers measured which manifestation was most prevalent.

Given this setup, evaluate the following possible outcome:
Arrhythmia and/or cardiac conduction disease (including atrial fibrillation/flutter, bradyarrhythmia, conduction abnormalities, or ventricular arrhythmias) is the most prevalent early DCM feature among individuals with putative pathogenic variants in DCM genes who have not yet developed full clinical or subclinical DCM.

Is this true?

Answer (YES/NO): YES